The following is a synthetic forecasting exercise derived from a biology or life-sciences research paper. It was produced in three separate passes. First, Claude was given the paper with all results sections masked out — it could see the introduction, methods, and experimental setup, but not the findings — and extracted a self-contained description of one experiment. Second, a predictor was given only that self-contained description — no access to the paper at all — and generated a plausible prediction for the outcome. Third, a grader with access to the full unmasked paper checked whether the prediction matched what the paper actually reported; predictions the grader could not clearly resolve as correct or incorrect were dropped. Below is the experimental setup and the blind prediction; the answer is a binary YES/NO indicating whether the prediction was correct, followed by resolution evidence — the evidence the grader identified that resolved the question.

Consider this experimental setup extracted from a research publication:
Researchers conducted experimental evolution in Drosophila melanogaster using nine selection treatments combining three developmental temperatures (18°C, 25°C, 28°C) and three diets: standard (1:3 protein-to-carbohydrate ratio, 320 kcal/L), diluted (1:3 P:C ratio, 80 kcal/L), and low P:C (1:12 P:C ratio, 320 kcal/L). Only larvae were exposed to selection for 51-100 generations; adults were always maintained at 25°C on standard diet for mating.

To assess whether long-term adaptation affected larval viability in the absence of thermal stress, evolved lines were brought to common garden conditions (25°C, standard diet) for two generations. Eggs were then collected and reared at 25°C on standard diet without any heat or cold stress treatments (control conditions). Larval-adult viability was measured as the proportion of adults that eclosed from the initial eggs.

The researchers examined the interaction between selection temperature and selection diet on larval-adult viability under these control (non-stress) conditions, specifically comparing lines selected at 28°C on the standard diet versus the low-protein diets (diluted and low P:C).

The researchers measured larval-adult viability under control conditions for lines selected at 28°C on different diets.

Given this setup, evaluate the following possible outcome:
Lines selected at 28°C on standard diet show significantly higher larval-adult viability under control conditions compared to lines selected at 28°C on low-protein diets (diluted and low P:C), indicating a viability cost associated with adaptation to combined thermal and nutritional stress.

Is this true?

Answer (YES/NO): YES